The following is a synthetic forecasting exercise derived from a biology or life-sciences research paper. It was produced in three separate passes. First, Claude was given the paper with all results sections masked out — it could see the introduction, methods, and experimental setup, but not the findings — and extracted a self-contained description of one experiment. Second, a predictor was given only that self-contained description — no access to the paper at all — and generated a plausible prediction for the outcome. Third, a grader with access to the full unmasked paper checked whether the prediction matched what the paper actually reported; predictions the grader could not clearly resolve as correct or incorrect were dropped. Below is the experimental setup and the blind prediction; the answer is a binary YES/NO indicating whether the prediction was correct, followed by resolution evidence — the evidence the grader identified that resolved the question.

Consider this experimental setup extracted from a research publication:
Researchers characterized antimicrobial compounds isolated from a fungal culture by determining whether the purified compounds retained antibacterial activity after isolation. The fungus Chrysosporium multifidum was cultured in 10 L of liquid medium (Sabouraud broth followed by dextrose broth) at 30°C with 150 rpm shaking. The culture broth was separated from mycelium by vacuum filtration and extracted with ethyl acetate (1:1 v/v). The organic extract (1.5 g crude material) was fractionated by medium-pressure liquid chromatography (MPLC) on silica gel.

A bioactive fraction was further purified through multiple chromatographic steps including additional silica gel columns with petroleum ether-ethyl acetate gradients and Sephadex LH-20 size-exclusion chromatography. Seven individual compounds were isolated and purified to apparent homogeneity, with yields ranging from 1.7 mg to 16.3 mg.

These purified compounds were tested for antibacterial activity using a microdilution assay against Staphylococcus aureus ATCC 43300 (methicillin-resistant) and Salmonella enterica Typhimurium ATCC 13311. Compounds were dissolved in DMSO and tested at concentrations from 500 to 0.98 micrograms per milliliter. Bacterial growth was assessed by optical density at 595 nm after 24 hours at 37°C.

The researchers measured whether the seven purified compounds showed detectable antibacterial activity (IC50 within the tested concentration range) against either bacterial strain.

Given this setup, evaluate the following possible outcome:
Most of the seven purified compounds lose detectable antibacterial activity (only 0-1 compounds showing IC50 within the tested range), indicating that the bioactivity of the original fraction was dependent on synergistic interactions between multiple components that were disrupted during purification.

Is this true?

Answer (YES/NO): NO